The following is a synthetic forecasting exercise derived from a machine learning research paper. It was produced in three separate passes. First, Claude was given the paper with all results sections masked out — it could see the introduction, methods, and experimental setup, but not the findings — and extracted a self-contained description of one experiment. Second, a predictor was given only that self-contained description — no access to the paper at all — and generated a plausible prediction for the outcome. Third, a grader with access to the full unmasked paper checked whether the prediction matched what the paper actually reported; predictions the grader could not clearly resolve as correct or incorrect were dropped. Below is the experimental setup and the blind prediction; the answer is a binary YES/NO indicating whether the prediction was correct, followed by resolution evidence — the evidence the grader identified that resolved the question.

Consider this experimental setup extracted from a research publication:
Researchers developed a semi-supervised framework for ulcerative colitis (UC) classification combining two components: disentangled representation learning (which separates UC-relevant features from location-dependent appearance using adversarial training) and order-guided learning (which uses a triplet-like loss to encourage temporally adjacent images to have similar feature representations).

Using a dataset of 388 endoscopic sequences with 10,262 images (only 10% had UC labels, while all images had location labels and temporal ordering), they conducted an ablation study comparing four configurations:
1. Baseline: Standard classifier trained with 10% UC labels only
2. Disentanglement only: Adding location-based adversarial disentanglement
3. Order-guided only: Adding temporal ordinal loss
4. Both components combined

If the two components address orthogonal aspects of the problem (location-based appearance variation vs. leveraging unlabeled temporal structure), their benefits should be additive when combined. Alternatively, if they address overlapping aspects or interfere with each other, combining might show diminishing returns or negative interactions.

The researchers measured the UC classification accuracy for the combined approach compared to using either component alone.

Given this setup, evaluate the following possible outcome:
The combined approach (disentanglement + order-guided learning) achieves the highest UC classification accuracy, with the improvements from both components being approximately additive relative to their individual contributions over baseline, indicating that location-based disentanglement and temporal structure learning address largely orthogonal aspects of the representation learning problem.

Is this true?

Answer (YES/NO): NO